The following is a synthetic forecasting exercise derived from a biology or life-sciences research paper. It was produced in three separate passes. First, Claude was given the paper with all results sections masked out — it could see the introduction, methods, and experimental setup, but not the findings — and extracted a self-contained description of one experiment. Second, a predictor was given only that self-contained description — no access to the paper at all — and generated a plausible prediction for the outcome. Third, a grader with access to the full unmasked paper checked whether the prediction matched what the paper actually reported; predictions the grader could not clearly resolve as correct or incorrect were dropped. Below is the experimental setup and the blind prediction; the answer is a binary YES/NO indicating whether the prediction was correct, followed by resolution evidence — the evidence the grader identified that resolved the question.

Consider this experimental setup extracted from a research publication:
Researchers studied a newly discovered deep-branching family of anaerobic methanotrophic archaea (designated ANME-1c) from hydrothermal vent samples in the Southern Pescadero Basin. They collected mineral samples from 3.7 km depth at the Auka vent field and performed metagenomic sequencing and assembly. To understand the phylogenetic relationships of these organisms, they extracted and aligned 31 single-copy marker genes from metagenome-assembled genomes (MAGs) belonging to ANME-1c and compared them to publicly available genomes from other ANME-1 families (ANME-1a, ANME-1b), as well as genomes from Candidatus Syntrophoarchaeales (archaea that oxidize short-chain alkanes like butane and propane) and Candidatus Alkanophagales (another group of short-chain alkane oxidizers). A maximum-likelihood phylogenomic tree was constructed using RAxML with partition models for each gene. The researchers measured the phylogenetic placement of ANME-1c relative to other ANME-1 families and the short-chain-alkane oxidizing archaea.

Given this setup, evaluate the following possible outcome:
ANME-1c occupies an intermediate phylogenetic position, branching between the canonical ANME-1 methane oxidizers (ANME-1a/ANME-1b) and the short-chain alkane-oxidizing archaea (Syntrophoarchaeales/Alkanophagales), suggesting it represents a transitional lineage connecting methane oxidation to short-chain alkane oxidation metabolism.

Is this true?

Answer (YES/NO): NO